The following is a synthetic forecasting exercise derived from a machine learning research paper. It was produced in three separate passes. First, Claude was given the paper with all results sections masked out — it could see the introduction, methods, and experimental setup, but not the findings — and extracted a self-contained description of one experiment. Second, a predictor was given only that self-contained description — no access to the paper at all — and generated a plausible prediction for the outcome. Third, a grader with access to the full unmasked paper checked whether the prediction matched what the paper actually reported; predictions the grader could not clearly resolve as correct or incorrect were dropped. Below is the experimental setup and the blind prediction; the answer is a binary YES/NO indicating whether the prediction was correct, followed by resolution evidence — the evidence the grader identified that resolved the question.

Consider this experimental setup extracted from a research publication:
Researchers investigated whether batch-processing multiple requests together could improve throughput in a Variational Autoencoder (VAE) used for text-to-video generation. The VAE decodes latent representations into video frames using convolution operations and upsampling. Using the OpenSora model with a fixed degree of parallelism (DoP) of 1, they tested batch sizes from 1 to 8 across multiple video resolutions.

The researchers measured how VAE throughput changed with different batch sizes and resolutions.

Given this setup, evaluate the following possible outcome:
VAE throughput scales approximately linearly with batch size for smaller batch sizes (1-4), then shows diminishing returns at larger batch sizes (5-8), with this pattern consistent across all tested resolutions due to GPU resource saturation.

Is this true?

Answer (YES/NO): NO